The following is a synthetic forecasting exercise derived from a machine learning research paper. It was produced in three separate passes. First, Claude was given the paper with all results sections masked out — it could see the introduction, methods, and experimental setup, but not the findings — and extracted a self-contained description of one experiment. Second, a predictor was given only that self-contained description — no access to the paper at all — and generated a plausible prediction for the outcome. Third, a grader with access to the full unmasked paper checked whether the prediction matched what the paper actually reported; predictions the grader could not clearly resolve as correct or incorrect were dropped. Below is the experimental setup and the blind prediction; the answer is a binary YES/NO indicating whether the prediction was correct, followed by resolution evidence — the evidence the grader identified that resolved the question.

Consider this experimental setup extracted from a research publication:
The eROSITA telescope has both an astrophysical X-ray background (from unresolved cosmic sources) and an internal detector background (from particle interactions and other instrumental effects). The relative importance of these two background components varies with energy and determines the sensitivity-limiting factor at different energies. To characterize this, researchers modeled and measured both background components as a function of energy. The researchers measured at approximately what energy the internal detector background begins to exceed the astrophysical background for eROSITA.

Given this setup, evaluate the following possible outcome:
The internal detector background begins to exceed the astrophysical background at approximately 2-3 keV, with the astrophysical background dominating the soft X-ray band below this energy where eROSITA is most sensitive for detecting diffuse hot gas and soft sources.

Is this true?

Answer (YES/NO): YES